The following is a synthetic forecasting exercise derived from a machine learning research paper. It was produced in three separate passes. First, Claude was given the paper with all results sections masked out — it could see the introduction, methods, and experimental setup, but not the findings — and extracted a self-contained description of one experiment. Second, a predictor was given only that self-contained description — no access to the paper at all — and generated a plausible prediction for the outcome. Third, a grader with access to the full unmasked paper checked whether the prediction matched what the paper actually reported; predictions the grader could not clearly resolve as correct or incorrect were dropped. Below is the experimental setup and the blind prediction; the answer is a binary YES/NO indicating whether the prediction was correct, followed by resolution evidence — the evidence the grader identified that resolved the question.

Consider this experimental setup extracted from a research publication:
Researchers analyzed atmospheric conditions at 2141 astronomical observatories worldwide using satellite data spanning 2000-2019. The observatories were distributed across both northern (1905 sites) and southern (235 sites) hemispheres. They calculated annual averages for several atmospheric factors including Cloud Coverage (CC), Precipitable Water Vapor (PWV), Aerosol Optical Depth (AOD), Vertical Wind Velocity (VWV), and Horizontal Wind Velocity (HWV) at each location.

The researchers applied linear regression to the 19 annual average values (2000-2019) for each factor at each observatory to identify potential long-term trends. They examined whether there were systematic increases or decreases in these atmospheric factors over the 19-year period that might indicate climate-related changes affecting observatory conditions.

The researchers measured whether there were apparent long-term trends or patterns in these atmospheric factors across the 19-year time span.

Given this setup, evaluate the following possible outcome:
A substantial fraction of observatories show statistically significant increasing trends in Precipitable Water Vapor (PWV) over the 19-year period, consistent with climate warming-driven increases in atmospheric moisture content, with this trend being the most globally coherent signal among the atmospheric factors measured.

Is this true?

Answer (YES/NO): NO